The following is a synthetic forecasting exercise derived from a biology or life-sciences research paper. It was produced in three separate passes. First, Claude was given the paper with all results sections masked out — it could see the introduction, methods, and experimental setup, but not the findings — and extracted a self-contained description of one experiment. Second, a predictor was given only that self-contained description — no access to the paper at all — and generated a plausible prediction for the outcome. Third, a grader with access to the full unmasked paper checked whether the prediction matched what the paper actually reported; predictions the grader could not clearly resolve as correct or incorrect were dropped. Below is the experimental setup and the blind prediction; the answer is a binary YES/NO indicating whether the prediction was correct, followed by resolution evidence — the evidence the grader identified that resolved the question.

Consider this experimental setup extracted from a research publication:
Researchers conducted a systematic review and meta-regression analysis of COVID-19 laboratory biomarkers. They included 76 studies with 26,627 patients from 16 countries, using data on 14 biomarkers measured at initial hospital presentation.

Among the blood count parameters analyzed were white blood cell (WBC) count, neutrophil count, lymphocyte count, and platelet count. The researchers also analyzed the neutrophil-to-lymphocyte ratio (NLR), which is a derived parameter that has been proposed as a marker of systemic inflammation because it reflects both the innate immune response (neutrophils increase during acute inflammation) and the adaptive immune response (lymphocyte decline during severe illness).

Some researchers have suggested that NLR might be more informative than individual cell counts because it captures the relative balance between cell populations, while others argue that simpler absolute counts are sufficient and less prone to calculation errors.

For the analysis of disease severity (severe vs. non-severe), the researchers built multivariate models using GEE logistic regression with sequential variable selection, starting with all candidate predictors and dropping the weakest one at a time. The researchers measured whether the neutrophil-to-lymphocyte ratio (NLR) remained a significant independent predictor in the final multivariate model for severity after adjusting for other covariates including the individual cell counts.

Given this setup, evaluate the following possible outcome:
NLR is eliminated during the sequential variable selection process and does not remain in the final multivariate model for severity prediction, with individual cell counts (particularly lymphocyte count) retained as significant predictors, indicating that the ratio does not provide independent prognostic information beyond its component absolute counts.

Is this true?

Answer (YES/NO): YES